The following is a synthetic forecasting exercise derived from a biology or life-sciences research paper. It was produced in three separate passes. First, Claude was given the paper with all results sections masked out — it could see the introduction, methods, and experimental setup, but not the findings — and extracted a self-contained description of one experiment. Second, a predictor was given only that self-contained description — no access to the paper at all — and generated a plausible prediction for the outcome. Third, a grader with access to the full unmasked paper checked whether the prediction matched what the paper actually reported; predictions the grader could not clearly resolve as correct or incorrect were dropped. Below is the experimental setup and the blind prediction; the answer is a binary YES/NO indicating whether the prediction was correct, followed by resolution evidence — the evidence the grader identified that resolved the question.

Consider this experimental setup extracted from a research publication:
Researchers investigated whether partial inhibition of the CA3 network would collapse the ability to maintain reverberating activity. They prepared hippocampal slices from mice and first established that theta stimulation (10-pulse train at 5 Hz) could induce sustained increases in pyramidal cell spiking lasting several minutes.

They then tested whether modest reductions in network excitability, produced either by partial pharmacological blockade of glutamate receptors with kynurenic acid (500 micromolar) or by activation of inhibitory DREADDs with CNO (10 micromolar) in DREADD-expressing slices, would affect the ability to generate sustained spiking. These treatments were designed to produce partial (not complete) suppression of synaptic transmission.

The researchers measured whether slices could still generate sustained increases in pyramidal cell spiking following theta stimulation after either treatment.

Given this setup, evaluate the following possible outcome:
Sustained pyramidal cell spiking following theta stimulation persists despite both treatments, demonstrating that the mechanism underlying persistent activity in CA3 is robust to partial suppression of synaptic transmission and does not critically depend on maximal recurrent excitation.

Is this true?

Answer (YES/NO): NO